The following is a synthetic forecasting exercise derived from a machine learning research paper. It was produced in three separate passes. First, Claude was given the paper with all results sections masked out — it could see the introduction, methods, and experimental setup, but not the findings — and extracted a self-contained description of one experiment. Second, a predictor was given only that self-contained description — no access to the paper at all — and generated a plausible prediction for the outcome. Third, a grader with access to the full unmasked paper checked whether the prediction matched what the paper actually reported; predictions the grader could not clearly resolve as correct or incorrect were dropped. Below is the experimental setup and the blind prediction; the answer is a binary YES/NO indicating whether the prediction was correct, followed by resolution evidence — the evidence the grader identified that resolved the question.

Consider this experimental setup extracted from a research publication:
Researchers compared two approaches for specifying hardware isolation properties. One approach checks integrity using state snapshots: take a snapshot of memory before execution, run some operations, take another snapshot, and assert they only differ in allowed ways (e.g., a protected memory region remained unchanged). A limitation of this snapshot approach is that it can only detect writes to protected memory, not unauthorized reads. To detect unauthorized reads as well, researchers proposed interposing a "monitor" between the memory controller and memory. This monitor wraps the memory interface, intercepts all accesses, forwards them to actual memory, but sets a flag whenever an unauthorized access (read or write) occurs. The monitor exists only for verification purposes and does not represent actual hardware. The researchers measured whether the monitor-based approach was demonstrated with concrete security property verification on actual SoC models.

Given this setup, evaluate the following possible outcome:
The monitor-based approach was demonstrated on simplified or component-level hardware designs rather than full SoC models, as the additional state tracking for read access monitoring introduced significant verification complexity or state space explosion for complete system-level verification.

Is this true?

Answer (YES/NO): NO